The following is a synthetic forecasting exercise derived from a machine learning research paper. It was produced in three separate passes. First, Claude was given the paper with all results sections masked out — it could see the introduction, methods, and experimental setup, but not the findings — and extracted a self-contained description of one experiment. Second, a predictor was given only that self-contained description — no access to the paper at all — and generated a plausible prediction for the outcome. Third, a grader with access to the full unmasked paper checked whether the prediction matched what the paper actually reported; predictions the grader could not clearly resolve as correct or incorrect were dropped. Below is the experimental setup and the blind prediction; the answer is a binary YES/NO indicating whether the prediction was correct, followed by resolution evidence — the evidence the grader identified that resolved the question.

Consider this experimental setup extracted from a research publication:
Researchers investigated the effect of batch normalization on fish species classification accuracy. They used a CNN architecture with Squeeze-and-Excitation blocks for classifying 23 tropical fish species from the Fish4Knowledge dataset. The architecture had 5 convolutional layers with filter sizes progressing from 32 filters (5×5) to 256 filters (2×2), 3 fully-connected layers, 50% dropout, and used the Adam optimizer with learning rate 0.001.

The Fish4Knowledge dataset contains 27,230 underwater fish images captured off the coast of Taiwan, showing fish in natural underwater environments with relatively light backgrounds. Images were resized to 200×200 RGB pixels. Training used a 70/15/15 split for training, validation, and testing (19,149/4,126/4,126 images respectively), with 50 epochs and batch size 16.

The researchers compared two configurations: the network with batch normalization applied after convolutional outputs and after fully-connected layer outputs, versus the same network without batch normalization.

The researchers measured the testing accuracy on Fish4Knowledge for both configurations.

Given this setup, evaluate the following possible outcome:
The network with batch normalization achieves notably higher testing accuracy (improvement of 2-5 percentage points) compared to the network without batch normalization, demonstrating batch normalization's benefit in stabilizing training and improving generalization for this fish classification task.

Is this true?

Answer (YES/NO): NO